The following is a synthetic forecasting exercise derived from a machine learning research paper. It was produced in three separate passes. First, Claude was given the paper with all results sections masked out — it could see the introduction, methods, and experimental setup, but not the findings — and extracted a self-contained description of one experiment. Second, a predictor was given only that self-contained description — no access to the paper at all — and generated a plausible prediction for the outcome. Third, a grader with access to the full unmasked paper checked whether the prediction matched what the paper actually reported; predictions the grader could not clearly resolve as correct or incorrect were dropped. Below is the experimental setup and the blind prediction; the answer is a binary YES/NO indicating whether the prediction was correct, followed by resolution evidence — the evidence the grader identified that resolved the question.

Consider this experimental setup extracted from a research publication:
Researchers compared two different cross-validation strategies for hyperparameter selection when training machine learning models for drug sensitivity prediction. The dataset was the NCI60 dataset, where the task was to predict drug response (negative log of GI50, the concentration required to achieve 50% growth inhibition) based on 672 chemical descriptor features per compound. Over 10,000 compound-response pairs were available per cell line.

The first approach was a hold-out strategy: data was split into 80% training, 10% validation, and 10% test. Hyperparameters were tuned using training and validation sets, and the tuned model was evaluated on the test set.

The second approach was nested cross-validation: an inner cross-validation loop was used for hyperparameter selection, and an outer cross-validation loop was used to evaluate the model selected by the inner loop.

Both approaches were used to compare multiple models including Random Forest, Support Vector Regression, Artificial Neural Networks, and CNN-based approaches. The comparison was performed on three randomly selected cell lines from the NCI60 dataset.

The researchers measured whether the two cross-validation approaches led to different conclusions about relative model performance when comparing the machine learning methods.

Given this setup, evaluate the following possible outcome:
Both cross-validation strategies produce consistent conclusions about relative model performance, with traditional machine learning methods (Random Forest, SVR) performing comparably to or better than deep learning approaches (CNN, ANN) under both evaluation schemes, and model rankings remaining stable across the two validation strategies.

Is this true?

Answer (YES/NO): NO